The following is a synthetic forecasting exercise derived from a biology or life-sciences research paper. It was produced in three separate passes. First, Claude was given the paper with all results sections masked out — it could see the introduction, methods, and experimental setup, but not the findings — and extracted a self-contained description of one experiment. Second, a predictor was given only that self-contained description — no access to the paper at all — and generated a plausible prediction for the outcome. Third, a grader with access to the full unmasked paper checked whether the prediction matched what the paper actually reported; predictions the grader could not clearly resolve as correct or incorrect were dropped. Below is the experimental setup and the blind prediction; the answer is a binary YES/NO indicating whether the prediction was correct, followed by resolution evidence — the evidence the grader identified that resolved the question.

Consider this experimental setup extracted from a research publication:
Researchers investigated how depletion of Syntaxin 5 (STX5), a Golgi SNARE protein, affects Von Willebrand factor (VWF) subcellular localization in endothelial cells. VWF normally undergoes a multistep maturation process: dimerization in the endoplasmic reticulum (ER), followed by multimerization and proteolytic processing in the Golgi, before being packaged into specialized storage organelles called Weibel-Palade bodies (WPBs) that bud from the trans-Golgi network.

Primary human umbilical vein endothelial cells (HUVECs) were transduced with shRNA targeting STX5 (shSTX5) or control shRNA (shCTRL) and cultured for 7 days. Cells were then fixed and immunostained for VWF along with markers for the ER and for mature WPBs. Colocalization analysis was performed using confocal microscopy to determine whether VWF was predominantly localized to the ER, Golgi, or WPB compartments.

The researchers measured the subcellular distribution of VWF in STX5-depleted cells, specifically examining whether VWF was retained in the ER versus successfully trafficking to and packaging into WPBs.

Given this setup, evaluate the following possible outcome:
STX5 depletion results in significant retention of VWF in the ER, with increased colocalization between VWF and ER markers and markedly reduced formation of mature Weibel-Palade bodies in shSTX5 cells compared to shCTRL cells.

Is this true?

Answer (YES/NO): NO